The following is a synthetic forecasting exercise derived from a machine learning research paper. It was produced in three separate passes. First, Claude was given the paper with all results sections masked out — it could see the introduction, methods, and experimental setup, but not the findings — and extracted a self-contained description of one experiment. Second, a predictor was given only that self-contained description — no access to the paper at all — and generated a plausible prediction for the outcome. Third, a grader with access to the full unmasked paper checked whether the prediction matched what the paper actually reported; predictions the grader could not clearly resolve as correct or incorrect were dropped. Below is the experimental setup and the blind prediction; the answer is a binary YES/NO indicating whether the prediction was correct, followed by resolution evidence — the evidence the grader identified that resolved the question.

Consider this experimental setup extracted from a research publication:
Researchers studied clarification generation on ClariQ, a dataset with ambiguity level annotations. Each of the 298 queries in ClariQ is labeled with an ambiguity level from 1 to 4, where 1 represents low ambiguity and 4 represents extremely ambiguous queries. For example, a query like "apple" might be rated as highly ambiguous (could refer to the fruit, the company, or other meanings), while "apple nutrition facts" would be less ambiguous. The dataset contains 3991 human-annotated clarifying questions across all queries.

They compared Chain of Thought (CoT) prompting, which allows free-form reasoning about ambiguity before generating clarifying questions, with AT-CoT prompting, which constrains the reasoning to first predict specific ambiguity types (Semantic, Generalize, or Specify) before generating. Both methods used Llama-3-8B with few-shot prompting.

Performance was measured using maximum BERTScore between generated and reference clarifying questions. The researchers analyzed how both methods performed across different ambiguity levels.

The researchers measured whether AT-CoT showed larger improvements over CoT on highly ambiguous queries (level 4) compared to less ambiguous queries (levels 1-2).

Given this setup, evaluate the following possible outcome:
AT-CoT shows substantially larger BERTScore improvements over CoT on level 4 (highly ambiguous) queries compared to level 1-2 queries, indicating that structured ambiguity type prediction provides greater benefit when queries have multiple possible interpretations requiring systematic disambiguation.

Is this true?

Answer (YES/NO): YES